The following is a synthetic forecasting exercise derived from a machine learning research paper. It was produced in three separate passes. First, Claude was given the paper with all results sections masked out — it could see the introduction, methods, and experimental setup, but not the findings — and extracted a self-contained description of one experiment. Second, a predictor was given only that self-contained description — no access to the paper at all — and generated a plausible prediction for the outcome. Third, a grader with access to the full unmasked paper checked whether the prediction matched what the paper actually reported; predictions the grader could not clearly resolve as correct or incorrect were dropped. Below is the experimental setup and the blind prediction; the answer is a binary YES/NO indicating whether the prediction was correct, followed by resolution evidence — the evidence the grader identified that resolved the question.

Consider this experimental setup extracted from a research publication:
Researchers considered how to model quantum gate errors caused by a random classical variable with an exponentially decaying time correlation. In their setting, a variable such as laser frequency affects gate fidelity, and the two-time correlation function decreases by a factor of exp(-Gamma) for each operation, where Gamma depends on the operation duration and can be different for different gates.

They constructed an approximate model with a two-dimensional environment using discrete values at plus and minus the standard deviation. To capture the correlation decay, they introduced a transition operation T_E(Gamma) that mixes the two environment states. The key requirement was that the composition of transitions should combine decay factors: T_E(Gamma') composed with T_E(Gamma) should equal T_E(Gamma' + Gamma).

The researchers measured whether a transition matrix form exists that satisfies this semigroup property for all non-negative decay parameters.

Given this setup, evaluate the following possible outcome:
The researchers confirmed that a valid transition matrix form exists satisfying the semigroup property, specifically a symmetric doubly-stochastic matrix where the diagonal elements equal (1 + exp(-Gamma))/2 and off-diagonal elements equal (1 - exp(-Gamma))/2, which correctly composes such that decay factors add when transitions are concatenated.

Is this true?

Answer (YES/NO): YES